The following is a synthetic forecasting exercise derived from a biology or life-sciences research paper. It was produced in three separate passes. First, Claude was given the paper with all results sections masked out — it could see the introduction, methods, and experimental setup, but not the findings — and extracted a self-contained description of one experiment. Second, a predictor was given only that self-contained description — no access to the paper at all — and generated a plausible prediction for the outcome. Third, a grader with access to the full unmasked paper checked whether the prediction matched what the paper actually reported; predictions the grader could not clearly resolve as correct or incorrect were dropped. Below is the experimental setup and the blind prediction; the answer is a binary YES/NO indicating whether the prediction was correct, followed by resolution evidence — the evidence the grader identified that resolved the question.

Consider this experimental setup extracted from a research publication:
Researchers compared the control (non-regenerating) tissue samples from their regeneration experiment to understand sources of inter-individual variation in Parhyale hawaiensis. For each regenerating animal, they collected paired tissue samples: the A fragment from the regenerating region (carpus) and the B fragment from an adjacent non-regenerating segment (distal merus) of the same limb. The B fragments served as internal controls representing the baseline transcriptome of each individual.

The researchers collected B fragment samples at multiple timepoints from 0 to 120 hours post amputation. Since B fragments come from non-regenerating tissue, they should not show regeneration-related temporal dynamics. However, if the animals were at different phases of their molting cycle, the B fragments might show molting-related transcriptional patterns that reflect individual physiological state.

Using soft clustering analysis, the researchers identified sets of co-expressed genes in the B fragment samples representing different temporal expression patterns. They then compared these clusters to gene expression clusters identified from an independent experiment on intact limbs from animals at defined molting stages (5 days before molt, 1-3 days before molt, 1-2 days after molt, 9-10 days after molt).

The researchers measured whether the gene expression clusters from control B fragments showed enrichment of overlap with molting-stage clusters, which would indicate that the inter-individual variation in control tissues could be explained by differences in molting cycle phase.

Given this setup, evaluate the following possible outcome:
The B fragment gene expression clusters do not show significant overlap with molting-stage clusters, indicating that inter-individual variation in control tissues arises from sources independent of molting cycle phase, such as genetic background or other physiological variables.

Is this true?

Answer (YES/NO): NO